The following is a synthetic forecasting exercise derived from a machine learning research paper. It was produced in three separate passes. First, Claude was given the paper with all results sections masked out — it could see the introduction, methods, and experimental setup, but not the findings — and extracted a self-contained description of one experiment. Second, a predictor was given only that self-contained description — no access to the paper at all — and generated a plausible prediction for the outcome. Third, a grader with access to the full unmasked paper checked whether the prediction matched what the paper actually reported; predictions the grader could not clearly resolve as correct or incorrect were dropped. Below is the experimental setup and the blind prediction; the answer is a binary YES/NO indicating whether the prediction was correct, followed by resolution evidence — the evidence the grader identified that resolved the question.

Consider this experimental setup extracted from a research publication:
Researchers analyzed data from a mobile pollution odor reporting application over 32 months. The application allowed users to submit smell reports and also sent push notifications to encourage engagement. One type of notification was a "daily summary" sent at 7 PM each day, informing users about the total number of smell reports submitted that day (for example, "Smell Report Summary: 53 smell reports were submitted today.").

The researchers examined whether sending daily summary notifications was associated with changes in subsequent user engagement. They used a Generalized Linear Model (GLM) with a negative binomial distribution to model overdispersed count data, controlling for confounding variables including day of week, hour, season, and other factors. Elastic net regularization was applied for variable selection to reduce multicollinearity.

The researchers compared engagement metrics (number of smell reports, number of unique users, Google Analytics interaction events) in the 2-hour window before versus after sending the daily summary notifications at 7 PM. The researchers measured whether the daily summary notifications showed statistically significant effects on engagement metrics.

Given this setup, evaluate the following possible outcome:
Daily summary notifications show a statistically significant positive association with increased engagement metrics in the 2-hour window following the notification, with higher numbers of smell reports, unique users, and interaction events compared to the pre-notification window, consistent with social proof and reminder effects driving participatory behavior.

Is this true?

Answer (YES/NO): NO